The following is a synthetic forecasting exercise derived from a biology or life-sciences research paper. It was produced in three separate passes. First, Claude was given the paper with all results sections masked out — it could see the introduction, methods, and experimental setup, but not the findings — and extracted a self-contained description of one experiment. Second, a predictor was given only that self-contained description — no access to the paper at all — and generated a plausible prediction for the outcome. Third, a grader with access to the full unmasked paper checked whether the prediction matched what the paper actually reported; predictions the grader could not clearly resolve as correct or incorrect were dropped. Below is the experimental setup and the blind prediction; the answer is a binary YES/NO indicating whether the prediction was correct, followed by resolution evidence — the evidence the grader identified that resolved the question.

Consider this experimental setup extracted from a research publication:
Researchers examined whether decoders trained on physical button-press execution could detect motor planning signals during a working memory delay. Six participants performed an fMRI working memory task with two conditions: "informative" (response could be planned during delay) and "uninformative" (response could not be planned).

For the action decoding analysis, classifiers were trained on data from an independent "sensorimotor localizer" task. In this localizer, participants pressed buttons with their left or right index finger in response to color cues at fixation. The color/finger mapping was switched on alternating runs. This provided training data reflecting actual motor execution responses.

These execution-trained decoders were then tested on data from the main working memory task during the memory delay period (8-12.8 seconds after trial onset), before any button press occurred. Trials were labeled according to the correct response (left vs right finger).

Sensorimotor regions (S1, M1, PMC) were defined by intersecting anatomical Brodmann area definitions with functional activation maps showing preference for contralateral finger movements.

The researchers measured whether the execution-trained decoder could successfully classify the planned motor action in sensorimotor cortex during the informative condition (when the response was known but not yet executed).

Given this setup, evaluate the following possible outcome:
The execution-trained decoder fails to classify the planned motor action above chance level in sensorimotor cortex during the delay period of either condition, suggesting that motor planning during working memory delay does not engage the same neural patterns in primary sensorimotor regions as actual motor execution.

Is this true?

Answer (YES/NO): NO